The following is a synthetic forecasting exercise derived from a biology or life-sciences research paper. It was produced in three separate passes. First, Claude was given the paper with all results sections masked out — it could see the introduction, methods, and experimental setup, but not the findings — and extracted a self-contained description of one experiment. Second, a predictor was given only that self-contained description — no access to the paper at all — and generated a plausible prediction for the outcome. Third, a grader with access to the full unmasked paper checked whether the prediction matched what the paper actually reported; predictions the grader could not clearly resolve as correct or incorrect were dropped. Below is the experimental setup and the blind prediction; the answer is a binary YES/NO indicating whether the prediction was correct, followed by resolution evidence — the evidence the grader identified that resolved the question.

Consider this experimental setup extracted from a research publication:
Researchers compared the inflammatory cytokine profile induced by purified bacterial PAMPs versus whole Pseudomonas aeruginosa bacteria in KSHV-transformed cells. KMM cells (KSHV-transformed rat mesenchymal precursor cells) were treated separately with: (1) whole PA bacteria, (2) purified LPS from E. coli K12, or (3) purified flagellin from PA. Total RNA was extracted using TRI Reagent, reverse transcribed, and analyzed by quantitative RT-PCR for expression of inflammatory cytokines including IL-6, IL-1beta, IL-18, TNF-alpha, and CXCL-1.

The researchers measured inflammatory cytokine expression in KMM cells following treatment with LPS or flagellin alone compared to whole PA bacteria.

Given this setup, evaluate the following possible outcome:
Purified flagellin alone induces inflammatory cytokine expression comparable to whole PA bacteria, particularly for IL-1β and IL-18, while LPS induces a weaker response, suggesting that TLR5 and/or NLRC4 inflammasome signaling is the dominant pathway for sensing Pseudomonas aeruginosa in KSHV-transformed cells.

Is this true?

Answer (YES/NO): NO